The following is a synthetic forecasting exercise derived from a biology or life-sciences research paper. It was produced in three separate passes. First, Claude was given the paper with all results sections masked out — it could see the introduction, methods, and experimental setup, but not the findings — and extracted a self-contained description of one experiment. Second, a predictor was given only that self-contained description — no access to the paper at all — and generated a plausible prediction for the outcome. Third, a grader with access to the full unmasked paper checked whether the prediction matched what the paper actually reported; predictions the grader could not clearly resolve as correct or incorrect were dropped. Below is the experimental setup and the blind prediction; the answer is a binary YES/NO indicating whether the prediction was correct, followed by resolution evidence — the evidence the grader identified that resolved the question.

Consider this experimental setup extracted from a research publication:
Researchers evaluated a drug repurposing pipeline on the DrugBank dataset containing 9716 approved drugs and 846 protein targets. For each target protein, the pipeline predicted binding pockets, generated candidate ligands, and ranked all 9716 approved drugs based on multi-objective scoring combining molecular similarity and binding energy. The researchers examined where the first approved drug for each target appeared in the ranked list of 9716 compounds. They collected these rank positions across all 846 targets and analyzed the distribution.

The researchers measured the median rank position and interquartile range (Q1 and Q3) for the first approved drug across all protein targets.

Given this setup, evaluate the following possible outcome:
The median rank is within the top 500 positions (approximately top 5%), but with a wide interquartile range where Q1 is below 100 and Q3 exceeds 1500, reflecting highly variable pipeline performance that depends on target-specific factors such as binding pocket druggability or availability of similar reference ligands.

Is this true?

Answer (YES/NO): NO